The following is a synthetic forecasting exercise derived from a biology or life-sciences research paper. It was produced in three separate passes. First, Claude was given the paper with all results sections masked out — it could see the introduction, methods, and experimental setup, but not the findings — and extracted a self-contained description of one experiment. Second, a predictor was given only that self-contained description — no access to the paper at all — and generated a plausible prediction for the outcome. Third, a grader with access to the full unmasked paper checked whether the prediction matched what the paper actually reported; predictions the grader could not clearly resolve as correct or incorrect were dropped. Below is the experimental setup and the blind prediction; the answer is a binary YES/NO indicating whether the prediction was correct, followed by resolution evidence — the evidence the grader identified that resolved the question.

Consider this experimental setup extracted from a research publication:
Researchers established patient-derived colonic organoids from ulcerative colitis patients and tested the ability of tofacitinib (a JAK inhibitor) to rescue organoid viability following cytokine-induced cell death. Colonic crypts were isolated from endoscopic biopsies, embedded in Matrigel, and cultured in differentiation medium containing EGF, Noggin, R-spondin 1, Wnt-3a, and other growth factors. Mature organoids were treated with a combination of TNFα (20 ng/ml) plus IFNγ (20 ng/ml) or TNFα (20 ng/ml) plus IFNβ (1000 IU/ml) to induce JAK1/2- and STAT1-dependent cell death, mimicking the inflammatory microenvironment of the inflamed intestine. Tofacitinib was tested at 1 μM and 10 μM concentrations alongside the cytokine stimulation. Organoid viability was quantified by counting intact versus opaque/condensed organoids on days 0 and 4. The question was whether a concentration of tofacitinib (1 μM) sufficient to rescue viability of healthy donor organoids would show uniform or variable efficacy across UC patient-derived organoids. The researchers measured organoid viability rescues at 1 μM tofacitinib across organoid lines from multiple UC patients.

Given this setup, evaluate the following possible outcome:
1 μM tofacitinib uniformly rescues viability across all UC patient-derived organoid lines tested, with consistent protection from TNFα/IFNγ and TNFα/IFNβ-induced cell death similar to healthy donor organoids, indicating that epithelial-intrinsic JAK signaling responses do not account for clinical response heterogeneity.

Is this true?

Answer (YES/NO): NO